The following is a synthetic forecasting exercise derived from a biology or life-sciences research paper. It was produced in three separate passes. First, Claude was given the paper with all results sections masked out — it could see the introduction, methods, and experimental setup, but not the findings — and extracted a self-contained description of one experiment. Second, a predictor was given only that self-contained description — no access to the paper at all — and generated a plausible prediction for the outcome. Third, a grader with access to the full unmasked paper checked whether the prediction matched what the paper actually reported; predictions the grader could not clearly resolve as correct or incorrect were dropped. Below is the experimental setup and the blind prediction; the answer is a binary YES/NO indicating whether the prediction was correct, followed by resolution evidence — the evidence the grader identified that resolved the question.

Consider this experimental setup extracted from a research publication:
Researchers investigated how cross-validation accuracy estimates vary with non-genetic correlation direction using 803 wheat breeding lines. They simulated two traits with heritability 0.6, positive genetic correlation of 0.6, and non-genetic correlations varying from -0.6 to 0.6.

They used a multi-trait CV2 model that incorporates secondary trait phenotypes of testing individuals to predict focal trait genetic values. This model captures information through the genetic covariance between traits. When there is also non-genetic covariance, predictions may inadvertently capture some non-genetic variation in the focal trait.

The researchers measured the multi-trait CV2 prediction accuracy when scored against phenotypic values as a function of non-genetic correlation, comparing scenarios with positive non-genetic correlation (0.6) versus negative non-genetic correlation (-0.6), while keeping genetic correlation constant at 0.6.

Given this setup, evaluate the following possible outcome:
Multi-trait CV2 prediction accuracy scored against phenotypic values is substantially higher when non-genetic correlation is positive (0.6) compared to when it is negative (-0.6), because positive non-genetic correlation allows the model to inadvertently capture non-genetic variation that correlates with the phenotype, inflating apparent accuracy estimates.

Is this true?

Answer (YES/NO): YES